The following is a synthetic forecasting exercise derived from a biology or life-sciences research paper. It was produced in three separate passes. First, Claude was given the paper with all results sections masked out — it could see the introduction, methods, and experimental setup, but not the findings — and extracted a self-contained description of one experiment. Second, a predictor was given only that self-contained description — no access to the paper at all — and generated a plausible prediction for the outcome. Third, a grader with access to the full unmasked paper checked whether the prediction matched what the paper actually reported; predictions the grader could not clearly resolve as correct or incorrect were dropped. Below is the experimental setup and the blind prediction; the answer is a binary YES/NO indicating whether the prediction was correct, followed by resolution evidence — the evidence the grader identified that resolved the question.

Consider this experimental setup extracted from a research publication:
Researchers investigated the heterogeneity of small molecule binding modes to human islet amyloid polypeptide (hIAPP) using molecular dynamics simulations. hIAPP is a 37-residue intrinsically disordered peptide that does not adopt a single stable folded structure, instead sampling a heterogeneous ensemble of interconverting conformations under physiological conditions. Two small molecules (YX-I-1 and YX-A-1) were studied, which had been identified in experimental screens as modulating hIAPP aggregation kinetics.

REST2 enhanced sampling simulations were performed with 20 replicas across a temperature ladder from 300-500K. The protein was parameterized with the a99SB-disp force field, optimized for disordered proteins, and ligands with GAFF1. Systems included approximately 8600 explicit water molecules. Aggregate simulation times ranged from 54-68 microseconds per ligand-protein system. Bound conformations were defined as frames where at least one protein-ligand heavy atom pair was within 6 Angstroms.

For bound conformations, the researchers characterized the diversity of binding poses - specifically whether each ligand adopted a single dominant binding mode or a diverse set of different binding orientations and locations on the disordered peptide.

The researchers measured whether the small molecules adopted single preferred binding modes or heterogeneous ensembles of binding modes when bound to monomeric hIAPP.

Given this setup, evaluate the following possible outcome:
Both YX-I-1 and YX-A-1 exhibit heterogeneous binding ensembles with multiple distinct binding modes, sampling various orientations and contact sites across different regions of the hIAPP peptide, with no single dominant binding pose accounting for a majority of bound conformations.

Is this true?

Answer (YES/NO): YES